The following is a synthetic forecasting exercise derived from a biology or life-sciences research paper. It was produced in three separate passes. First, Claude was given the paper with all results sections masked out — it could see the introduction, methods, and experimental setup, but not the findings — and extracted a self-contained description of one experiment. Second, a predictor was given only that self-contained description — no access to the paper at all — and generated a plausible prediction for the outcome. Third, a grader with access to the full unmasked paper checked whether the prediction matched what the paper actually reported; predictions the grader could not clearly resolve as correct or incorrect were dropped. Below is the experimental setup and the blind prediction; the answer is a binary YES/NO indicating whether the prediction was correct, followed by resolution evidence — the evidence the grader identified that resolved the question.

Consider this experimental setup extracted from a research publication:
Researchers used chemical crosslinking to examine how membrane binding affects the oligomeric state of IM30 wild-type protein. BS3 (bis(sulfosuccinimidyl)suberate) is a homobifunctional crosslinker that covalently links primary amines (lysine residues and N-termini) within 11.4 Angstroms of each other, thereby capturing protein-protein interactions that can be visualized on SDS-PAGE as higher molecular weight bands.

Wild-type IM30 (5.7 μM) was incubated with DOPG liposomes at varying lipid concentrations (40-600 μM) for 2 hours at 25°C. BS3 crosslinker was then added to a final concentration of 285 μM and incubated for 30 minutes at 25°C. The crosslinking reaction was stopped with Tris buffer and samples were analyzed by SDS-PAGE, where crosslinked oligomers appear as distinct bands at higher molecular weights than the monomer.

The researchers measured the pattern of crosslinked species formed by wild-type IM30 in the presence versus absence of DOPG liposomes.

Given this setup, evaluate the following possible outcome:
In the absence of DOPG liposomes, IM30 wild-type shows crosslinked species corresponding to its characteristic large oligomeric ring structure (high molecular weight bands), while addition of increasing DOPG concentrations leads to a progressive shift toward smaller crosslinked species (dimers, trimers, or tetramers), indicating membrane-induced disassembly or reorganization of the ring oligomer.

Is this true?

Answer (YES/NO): NO